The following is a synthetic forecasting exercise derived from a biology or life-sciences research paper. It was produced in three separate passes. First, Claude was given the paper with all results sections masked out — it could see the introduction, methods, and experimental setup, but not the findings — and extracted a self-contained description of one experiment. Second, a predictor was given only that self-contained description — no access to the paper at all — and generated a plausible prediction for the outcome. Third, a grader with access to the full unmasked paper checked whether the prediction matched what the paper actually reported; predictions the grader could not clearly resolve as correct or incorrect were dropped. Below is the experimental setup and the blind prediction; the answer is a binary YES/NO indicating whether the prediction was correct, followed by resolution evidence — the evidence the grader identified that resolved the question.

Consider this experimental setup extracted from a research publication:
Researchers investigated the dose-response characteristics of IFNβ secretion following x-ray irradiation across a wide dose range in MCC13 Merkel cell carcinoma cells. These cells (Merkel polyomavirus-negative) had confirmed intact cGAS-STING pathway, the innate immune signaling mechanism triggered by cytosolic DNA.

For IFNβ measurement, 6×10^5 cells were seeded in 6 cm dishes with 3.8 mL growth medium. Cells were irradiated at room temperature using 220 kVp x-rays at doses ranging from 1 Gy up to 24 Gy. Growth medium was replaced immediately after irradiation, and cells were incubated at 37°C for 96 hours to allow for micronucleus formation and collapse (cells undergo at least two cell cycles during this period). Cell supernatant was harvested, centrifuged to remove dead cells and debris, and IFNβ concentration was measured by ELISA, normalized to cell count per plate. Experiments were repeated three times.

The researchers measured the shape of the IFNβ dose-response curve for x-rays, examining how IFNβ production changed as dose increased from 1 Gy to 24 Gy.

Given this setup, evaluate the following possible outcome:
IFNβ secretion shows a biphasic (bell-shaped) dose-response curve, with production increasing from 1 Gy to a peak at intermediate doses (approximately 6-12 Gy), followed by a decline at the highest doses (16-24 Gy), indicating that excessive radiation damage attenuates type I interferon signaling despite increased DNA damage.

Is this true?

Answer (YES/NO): NO